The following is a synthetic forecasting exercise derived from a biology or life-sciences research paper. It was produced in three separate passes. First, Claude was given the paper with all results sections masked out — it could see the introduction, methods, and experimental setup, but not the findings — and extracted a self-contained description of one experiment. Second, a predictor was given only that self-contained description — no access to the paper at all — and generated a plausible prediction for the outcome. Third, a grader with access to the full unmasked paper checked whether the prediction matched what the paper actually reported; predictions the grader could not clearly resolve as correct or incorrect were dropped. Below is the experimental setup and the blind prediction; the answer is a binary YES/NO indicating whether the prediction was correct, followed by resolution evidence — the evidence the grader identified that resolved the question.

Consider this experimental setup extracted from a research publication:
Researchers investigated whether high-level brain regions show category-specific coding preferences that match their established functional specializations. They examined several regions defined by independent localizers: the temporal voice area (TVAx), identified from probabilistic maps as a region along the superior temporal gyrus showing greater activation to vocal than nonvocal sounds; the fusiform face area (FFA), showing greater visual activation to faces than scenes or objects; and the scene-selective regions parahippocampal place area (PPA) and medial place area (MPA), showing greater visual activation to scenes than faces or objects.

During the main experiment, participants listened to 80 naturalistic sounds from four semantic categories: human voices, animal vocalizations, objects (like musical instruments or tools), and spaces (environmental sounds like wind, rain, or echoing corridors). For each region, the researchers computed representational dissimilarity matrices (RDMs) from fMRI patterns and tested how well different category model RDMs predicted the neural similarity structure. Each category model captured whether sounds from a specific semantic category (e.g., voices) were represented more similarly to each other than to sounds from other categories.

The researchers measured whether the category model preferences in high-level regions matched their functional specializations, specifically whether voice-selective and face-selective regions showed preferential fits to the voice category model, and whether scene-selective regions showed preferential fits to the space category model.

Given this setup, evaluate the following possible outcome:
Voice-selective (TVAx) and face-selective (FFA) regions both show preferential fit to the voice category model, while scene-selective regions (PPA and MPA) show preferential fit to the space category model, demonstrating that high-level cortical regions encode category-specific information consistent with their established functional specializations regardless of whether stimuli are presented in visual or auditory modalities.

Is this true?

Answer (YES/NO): YES